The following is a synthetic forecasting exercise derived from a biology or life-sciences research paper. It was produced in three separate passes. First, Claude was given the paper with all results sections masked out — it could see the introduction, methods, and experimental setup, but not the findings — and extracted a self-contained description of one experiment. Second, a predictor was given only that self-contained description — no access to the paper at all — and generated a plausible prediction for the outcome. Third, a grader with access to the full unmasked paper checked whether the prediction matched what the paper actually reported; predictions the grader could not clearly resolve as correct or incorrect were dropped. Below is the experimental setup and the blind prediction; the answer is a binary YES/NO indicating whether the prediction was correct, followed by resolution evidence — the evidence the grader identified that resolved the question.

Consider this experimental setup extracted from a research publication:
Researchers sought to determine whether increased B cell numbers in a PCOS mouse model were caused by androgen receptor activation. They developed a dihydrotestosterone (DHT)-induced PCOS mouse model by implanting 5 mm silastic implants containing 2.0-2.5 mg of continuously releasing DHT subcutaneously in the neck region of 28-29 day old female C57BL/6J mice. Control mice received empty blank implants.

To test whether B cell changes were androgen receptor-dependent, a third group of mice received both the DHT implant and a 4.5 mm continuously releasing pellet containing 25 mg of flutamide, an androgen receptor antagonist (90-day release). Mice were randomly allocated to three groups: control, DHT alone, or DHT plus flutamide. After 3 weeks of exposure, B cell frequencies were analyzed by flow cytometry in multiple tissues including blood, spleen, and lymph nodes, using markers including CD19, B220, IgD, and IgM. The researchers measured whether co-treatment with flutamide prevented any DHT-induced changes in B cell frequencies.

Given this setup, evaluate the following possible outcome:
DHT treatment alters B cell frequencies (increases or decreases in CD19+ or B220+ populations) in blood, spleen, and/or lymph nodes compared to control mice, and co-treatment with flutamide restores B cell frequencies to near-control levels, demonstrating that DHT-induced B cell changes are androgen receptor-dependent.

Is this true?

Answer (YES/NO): YES